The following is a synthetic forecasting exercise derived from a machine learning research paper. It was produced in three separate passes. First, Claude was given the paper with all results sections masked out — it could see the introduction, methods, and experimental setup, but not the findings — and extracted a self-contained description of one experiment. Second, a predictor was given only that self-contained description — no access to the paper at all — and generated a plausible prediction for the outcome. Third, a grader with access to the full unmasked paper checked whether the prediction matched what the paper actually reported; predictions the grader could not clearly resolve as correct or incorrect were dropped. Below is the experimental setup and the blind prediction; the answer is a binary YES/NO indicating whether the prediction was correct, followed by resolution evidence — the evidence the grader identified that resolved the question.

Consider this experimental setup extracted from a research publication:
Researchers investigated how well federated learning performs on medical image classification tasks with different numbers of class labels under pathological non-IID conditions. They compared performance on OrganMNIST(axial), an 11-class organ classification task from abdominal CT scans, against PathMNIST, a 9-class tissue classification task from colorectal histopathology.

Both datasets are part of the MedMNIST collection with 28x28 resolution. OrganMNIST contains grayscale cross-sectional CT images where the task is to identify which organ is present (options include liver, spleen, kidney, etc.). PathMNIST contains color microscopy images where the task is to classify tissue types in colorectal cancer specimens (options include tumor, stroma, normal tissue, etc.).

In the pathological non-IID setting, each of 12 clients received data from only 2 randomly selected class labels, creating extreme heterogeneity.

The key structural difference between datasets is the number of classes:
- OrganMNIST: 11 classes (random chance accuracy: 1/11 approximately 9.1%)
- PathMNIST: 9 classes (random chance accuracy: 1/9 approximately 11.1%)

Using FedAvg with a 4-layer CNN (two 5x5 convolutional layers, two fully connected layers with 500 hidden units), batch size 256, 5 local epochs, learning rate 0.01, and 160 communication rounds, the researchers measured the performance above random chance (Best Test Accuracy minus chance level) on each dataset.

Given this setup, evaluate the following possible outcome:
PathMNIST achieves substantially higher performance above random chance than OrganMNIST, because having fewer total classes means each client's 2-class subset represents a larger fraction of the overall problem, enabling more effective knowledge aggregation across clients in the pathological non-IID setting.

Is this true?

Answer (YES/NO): NO